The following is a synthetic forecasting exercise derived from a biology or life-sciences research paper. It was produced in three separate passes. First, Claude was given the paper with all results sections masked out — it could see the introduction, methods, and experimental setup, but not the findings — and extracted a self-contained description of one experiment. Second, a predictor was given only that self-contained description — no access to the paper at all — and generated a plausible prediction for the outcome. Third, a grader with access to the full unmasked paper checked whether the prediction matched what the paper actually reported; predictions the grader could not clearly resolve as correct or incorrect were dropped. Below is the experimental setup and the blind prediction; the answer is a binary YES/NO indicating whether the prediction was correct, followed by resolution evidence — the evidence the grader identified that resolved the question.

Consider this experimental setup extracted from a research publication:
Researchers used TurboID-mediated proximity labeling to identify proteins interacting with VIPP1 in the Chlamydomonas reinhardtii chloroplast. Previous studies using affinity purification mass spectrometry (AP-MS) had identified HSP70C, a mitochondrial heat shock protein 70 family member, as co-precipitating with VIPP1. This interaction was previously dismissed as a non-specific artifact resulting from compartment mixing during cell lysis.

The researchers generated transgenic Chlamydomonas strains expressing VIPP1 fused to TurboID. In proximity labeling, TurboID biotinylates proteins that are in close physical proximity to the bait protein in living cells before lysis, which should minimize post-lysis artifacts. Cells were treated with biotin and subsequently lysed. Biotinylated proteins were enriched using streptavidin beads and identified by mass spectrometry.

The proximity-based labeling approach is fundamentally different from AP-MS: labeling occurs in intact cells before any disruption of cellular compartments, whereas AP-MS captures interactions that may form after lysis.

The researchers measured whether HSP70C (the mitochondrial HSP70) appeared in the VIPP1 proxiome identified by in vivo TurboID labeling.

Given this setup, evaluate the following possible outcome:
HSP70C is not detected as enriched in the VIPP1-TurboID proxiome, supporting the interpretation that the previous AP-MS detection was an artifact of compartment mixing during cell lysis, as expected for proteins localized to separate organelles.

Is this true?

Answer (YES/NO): NO